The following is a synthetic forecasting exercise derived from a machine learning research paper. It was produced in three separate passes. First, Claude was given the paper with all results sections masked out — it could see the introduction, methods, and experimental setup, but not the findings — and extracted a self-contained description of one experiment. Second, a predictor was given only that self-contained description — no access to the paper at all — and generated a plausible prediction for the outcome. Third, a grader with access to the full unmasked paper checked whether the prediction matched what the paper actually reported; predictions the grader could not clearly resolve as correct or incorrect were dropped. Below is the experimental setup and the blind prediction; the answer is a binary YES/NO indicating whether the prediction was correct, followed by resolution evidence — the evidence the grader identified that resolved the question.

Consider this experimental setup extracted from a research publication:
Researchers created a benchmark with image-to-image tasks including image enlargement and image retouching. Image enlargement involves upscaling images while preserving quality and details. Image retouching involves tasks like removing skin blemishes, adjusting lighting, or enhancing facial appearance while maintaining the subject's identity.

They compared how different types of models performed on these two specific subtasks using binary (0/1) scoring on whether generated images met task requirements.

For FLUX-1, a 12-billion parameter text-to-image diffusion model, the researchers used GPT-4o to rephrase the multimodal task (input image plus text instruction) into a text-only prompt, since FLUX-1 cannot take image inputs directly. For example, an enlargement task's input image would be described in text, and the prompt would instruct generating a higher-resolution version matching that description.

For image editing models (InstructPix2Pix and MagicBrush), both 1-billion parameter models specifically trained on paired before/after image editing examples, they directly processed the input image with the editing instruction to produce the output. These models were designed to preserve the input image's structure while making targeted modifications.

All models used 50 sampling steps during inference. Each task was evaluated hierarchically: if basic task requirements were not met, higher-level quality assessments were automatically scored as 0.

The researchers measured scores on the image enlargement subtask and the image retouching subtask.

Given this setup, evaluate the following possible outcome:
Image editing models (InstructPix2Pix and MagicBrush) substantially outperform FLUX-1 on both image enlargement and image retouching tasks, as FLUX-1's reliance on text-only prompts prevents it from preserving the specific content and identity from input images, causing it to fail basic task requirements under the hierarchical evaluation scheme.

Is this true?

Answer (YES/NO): NO